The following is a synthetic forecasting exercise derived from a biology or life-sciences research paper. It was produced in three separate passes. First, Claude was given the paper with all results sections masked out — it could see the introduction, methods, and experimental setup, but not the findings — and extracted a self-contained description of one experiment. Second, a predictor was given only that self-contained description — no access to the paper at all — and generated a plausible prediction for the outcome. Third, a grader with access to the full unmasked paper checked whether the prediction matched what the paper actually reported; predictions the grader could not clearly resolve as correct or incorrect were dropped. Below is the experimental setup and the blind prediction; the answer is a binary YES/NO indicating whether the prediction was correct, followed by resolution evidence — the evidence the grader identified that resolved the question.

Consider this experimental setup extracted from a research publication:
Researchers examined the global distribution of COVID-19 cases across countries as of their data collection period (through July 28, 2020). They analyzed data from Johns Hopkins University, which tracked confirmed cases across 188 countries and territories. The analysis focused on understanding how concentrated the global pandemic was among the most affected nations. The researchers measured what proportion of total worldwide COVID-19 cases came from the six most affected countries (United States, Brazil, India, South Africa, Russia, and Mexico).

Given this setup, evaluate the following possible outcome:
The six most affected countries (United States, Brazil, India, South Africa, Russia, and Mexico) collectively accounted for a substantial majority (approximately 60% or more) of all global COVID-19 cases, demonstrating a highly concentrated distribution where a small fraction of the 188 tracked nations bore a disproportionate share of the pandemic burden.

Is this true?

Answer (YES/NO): YES